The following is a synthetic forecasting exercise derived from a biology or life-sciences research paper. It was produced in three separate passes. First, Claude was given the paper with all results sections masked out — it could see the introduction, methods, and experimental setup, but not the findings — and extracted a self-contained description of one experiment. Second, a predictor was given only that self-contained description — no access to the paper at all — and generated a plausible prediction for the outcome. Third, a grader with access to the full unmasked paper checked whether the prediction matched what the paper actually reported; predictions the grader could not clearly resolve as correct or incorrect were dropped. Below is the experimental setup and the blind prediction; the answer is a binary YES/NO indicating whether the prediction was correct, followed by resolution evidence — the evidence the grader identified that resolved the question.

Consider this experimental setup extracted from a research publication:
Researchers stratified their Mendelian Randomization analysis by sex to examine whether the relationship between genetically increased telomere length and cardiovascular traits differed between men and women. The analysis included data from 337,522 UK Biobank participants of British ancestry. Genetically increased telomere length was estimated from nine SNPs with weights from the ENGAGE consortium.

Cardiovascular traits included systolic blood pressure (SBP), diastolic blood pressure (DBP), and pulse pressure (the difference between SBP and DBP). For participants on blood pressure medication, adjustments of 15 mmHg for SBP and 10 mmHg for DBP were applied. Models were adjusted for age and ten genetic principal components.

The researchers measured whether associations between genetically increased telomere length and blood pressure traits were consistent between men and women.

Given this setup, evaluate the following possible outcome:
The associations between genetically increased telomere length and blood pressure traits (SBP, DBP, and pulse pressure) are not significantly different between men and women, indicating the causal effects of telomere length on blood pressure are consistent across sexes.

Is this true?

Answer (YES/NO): YES